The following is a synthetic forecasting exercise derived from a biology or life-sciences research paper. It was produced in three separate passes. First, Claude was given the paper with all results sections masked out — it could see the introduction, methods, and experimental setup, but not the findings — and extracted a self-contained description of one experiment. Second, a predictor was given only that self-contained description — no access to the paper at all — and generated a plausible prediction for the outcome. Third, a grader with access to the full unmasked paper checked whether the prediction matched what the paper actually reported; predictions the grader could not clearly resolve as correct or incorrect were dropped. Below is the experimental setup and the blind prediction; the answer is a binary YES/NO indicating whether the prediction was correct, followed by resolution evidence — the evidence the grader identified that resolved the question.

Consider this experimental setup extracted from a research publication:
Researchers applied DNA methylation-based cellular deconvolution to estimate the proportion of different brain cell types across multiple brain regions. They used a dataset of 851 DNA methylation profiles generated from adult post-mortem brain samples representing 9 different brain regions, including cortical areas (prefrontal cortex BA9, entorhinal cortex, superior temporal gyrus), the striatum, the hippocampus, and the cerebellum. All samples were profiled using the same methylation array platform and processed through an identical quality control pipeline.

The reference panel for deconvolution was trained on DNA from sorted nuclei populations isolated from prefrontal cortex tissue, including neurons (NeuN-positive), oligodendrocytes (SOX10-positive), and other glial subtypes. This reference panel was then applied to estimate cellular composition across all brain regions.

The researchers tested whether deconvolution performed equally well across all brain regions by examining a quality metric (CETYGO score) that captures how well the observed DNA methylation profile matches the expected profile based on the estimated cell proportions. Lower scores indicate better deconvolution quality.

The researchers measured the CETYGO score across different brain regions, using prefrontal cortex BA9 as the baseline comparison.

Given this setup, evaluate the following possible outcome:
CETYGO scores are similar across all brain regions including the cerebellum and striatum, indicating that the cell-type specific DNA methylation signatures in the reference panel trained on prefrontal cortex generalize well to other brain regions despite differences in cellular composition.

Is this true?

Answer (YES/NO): NO